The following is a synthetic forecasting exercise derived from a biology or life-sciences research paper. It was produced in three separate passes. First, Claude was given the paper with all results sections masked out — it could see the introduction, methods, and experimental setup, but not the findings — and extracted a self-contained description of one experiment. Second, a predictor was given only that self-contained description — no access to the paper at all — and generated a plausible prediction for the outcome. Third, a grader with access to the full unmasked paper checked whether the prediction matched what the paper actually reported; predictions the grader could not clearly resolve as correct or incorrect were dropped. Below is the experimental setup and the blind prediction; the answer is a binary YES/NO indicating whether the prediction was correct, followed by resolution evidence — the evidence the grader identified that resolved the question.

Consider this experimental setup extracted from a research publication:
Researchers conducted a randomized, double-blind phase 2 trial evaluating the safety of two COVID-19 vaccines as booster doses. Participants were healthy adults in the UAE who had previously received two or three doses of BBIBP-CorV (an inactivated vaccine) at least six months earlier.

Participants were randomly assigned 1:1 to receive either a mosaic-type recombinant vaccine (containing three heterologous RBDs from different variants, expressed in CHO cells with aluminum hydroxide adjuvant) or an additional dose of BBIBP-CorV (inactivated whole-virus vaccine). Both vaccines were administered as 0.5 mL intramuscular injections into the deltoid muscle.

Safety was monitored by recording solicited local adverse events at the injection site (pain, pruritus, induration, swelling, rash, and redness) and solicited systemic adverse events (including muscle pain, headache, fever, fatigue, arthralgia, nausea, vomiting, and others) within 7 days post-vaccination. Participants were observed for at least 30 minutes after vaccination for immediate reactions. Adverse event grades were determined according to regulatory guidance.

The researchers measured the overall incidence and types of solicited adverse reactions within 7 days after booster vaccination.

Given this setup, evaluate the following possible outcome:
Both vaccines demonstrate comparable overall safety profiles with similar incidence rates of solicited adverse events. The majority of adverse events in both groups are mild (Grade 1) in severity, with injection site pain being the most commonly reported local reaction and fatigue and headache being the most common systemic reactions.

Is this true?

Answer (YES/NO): NO